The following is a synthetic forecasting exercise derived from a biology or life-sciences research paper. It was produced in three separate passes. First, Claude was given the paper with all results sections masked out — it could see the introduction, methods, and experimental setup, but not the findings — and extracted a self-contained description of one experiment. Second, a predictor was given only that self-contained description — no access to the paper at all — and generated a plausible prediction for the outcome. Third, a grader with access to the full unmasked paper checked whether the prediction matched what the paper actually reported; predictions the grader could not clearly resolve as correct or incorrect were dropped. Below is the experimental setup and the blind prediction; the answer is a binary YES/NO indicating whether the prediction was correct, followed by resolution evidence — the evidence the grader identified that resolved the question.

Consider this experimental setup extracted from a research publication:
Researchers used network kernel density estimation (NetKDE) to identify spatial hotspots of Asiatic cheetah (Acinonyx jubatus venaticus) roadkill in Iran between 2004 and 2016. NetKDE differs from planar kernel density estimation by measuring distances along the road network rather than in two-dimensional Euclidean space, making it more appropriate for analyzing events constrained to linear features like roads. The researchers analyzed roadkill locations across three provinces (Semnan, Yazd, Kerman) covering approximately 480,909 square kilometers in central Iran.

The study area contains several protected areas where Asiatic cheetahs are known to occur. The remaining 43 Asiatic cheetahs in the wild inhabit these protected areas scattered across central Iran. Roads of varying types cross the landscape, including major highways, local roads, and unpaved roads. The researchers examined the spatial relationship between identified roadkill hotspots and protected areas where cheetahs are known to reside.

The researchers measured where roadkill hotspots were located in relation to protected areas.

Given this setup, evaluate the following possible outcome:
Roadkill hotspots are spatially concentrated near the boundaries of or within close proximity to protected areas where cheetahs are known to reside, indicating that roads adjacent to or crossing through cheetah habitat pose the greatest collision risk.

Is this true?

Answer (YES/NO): YES